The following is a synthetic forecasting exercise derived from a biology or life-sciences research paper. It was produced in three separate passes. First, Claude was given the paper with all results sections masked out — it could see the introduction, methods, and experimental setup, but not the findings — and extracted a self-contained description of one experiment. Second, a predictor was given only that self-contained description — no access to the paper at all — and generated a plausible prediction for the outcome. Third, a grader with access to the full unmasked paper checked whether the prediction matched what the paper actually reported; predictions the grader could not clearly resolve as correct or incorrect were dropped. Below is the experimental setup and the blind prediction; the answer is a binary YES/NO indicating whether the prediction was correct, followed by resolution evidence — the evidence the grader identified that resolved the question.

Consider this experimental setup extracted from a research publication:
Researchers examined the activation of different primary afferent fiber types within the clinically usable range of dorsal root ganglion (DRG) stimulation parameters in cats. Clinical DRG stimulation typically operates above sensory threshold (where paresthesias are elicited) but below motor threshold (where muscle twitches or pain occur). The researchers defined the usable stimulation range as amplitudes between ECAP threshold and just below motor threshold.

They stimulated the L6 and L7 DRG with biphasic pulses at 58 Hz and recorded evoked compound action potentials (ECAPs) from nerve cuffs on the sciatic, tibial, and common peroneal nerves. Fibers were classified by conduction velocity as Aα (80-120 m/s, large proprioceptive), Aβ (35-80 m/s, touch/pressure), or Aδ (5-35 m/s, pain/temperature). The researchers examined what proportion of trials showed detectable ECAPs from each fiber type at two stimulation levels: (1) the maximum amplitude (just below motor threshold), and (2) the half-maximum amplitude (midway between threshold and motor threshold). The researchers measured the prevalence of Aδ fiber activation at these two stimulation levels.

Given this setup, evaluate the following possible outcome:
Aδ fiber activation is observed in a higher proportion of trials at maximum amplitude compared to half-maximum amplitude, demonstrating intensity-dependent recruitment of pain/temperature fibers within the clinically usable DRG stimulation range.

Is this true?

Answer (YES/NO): YES